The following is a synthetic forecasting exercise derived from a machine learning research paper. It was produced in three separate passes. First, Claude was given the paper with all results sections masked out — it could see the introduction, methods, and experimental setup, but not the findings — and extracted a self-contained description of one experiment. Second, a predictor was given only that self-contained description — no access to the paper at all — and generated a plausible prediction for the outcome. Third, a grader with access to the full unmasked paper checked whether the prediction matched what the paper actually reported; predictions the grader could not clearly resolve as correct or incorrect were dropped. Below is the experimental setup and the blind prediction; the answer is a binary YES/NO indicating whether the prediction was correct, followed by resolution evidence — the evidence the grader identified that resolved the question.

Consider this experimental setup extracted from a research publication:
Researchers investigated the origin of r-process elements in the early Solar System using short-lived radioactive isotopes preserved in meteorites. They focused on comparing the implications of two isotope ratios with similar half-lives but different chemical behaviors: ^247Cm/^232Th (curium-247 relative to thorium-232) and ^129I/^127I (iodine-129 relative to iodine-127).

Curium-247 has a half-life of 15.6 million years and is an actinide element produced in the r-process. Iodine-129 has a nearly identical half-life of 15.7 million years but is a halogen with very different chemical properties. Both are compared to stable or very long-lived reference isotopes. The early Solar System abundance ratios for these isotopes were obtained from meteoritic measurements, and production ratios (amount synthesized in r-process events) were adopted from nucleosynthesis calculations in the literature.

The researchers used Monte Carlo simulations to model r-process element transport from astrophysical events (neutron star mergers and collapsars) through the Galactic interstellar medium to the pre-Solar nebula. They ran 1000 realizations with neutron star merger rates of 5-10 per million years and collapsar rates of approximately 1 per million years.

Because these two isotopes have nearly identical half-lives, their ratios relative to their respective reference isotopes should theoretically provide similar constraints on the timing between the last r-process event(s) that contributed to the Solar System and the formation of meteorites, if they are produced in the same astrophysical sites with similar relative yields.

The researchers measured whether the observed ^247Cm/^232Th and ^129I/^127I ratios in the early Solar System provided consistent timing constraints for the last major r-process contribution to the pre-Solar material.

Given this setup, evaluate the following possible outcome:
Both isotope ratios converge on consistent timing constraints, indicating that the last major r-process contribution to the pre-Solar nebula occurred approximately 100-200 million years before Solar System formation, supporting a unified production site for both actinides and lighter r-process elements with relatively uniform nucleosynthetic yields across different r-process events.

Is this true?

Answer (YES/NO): NO